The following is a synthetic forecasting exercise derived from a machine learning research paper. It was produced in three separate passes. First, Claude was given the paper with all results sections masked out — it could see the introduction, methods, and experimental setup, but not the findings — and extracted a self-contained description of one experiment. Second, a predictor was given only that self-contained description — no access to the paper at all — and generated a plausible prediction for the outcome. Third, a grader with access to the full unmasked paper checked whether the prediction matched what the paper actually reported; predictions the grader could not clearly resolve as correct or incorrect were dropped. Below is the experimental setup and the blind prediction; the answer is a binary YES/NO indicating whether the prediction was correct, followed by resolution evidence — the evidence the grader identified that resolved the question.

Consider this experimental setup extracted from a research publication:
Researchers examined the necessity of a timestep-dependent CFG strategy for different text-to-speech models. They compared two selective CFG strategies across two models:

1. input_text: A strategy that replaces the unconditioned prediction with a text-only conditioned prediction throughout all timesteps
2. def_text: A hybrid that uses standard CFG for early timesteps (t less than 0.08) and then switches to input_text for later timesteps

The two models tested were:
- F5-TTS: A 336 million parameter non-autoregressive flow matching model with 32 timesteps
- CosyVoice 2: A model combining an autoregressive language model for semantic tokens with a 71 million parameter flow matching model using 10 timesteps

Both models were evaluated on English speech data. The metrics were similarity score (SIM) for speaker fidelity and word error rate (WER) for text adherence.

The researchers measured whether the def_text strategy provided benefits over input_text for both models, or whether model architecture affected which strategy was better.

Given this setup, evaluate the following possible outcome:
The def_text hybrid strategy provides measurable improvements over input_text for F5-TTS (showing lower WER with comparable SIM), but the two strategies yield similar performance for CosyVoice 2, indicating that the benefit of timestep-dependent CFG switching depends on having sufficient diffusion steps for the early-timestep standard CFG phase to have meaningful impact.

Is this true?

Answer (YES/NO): YES